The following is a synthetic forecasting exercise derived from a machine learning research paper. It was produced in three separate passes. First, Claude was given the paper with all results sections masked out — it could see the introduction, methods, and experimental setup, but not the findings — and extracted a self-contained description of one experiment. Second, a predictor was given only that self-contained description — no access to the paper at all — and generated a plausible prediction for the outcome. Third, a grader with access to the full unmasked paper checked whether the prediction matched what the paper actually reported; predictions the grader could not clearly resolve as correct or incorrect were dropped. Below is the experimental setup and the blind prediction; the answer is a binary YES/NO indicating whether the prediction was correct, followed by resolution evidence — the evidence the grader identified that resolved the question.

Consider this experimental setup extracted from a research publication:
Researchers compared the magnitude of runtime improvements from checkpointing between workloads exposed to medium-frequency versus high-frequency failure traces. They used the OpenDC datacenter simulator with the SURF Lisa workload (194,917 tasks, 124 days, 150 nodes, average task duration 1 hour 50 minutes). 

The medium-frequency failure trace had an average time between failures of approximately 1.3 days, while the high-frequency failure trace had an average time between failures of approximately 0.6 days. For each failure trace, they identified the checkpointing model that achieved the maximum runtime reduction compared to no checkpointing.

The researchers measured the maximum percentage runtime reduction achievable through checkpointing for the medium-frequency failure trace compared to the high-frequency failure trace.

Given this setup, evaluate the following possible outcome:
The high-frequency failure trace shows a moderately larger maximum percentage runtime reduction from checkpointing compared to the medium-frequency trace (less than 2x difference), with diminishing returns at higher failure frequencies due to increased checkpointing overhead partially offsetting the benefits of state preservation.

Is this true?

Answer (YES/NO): NO